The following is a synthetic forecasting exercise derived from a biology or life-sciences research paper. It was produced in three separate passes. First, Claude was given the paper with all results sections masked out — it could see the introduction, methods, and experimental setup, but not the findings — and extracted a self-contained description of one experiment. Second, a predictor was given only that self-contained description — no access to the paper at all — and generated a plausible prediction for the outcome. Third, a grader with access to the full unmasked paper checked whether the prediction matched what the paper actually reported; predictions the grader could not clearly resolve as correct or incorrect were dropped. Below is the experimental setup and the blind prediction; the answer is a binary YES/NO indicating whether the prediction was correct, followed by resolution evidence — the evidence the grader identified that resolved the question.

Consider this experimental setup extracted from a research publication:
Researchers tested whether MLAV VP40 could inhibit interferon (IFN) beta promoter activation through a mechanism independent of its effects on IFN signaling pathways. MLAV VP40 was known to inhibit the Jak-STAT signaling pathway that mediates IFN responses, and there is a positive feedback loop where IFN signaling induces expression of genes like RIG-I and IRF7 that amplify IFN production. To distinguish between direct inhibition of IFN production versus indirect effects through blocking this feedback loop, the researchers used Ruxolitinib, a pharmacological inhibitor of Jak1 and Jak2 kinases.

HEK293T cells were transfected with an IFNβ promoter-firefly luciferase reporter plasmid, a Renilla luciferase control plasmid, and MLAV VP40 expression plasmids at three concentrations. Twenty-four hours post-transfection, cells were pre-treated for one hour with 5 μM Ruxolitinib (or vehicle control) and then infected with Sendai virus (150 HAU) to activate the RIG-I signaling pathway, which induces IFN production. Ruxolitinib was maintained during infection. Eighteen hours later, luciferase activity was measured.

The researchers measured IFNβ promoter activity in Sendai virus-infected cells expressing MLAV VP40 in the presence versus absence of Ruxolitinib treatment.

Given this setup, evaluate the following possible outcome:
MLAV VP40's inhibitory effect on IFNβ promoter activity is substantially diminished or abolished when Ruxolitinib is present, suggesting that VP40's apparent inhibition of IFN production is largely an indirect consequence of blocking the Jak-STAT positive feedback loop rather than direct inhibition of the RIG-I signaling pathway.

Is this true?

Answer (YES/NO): NO